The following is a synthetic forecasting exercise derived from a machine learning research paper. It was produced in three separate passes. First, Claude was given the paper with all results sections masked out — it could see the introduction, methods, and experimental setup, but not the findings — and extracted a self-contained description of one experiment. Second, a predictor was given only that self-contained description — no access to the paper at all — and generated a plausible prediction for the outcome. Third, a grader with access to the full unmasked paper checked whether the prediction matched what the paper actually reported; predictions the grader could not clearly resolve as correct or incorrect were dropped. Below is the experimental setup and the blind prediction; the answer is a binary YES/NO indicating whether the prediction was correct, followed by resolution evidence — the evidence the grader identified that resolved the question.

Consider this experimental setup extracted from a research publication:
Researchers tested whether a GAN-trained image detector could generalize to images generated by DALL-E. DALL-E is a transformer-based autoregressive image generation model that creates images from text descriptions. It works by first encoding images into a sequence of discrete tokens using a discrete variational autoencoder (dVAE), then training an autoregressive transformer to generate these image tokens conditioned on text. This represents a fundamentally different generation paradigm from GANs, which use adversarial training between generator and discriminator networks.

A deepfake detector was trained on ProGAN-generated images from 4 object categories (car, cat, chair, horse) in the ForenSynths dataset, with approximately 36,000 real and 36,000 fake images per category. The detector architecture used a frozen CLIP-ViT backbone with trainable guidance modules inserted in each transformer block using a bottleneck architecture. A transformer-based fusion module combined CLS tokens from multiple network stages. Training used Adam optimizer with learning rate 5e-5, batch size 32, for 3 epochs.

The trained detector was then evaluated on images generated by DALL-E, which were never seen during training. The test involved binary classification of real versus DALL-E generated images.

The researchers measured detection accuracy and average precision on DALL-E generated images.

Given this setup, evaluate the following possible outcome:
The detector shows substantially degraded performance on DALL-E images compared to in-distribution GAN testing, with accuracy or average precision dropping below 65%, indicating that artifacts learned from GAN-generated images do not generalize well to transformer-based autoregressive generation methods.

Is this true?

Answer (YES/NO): NO